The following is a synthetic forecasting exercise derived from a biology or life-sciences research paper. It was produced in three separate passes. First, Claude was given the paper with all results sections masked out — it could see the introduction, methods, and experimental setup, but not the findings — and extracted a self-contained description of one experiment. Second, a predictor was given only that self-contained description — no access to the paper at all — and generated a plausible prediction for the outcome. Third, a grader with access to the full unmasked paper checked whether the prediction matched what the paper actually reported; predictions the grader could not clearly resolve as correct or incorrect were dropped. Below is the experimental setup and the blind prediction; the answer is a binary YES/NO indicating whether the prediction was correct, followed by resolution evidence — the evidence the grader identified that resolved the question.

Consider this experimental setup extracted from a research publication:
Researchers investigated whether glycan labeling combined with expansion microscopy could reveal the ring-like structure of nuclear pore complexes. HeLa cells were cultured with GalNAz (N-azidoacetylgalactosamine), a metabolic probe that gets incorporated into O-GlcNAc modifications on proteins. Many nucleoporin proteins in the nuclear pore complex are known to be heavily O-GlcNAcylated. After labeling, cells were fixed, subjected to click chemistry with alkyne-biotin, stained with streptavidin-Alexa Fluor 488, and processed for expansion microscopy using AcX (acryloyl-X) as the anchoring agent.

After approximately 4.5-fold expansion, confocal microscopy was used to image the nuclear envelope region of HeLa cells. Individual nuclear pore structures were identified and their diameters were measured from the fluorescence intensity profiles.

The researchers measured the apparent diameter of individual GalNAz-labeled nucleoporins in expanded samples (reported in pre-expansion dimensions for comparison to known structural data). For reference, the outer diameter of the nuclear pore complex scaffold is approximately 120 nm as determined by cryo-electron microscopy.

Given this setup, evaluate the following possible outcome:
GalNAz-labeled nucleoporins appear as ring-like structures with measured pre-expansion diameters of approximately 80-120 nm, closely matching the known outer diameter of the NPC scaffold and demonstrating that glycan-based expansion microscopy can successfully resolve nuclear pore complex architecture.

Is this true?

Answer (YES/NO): NO